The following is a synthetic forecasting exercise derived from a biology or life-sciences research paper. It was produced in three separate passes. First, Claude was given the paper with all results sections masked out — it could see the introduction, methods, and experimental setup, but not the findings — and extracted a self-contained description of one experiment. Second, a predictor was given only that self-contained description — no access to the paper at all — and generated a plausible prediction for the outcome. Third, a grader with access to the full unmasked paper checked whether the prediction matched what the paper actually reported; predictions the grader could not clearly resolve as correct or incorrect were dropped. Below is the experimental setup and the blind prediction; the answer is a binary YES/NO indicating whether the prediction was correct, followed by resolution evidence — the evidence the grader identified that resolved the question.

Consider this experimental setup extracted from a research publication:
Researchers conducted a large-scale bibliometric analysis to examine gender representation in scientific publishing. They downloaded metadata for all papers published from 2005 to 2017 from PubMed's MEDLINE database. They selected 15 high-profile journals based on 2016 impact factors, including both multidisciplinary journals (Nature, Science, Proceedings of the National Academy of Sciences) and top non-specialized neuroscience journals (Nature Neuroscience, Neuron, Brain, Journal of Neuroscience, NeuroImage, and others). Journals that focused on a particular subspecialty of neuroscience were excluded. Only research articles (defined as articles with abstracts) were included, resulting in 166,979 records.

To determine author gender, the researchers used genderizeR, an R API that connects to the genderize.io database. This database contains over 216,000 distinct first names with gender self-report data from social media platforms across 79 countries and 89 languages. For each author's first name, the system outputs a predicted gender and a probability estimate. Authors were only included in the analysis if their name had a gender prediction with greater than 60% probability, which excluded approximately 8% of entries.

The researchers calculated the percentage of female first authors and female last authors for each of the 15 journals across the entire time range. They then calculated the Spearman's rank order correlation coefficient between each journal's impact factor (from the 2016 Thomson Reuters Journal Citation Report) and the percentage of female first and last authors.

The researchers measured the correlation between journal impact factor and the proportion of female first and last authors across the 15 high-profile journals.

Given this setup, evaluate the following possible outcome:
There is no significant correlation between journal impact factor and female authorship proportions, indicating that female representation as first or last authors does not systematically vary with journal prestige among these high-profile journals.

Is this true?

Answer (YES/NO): NO